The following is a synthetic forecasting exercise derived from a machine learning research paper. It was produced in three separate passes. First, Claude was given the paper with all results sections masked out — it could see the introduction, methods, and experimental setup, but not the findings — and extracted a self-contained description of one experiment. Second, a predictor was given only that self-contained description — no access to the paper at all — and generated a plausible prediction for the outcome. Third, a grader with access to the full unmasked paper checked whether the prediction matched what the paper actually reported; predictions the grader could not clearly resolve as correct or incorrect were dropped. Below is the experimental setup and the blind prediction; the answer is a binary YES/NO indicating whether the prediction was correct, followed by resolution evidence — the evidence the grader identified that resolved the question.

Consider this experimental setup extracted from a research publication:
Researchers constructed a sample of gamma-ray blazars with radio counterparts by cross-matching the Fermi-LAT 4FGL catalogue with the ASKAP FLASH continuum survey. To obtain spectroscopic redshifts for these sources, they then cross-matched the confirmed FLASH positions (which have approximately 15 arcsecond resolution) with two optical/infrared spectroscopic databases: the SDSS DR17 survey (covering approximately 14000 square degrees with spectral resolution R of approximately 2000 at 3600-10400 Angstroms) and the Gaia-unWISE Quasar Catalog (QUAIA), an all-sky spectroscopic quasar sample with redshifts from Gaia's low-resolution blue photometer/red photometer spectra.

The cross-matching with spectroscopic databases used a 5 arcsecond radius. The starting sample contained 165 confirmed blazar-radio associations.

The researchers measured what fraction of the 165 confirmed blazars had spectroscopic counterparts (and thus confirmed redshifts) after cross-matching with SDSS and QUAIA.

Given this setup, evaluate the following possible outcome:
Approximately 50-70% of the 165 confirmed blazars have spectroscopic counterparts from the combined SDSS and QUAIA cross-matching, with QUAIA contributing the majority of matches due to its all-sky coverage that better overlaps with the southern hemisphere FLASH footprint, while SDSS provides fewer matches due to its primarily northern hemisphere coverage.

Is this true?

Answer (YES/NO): NO